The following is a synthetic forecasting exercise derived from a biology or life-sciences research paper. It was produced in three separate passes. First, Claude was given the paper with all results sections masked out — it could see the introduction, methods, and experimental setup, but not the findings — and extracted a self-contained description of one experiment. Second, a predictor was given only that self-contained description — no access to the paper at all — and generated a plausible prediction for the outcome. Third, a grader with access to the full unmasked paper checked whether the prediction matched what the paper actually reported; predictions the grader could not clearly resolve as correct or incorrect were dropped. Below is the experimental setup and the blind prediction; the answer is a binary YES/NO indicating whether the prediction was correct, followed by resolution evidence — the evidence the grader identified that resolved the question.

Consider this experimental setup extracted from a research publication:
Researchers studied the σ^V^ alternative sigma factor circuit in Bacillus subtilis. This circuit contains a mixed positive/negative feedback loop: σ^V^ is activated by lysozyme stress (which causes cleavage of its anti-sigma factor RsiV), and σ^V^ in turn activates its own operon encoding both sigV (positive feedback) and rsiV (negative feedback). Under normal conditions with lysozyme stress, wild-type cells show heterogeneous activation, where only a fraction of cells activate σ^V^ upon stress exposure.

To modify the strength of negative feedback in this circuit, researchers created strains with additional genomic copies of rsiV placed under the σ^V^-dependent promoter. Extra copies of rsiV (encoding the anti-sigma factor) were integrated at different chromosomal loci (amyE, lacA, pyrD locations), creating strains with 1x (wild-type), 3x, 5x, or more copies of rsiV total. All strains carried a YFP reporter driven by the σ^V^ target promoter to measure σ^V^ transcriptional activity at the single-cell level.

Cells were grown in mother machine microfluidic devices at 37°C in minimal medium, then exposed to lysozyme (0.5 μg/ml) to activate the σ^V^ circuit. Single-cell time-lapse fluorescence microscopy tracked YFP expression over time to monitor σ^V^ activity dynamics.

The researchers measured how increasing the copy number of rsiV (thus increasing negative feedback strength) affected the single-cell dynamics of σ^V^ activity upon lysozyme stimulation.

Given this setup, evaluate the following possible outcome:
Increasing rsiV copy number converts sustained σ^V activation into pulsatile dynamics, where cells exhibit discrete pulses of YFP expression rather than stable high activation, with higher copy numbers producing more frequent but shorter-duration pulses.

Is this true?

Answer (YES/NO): NO